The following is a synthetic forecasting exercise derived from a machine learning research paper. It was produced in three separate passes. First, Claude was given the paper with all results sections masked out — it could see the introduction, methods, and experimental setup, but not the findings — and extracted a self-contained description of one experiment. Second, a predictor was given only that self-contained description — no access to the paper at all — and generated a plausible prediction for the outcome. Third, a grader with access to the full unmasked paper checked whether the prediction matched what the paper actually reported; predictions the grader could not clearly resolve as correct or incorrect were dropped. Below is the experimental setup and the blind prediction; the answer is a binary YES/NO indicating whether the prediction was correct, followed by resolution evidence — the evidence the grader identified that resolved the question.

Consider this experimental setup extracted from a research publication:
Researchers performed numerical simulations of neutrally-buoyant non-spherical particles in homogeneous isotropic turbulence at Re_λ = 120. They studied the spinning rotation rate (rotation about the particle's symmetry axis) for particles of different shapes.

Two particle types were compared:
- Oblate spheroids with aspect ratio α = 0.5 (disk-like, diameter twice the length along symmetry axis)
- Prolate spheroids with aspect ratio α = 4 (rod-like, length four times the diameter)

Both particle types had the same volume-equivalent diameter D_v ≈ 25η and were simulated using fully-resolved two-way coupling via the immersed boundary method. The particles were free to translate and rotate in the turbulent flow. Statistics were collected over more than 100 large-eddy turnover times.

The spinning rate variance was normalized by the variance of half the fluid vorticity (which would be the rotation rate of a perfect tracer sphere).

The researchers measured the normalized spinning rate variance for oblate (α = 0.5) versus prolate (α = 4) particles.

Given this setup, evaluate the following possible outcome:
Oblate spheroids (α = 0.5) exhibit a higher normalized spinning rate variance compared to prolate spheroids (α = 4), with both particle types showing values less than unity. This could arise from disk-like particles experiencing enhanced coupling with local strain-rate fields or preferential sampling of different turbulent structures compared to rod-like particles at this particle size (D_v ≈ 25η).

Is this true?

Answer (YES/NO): NO